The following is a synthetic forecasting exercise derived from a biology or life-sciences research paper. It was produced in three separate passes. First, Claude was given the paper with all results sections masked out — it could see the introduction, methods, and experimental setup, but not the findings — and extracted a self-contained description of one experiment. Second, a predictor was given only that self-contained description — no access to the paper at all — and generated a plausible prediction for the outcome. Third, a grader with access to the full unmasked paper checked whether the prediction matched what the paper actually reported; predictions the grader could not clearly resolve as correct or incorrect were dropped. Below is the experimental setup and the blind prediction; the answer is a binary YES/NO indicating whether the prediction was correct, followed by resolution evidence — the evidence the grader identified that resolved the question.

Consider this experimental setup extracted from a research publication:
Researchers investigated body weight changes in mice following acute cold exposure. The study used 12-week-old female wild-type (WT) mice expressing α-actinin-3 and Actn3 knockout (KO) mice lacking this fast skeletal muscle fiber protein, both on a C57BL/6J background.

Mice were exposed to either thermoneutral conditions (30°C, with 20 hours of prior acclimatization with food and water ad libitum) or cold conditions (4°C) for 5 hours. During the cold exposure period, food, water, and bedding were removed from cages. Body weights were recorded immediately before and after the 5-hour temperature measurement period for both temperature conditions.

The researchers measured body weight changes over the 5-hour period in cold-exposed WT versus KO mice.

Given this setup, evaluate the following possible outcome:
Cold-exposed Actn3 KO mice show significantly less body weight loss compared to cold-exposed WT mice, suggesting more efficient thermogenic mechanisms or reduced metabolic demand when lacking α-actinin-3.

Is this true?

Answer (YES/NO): YES